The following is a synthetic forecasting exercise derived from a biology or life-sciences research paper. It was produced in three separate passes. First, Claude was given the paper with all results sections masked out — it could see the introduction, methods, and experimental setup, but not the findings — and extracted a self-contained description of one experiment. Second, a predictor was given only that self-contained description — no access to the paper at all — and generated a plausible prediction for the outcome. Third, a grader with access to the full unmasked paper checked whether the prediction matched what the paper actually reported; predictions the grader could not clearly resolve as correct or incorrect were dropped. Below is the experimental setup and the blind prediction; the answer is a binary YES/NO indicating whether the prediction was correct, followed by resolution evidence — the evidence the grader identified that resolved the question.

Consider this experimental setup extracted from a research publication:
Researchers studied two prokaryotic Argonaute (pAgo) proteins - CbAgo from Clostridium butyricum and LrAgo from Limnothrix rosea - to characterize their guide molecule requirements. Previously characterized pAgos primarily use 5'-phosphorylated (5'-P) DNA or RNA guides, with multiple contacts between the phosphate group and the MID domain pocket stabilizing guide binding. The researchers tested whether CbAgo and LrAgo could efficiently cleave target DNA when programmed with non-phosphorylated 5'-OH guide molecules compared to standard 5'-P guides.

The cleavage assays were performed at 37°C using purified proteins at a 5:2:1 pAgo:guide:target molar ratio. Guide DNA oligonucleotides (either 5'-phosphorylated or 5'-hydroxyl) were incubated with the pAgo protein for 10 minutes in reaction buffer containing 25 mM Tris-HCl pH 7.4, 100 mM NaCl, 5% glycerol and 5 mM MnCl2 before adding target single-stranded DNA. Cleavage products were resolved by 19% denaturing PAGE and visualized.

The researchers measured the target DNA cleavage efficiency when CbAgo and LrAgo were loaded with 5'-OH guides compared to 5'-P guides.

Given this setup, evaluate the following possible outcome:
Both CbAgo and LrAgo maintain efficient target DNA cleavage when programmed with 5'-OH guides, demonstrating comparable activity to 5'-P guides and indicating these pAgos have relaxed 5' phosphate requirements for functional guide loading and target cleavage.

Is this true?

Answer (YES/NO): YES